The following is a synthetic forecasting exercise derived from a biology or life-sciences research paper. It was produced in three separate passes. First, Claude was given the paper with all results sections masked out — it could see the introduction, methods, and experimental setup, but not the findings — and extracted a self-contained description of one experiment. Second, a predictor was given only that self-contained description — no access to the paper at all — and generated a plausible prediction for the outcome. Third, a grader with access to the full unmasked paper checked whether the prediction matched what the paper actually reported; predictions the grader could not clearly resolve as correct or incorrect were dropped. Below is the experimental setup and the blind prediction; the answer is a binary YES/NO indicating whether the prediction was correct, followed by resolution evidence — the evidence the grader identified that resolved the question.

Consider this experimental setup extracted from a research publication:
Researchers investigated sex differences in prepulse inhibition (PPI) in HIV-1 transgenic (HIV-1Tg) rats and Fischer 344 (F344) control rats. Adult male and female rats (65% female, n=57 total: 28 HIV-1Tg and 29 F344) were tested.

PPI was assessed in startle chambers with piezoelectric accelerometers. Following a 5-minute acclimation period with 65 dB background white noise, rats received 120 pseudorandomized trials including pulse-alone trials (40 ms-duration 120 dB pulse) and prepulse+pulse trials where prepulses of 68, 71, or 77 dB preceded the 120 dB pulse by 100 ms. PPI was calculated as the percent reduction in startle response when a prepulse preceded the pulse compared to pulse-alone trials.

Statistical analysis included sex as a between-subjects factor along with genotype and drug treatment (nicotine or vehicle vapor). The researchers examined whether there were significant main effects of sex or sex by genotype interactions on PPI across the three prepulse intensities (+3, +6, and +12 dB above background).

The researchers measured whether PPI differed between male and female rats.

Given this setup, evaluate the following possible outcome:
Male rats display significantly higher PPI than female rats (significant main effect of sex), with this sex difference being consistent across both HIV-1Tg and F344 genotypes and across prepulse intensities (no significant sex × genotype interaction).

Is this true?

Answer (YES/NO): NO